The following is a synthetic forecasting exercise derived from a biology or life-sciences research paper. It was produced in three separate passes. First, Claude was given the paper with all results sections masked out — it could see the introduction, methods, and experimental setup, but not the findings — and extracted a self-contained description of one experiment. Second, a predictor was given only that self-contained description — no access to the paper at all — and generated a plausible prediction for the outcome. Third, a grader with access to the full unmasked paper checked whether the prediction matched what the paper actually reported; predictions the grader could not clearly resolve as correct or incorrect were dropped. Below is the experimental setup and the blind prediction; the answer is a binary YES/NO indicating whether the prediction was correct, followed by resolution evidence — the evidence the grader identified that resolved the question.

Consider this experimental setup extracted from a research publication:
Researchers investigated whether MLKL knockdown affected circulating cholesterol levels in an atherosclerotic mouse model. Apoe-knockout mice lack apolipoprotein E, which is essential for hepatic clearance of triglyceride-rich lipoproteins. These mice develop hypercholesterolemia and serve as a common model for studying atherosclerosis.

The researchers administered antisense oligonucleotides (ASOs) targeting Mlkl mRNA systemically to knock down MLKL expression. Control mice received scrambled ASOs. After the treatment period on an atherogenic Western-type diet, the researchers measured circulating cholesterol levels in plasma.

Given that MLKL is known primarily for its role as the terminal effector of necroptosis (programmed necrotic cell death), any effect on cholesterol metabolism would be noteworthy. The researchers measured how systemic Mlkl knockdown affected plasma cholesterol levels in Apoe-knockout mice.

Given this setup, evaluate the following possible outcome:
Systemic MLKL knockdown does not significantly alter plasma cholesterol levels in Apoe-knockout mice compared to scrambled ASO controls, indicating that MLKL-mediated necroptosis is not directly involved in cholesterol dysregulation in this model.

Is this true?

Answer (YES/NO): NO